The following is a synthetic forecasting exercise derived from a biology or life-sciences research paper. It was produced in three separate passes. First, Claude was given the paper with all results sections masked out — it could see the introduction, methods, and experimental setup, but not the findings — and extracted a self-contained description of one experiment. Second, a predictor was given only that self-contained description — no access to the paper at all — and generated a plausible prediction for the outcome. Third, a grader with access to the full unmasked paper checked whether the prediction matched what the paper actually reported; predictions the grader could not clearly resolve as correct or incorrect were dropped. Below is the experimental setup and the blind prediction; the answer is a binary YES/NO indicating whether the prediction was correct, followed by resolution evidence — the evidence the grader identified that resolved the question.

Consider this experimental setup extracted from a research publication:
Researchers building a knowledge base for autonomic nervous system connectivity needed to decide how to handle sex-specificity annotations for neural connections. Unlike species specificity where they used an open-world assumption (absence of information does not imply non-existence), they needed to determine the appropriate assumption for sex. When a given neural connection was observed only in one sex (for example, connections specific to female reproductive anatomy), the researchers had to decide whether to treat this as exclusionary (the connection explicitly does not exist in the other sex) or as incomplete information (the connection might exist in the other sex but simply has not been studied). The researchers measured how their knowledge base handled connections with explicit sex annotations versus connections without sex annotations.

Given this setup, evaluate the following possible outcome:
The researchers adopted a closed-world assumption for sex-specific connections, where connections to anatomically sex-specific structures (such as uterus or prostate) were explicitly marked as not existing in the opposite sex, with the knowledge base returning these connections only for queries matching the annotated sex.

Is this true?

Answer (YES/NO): YES